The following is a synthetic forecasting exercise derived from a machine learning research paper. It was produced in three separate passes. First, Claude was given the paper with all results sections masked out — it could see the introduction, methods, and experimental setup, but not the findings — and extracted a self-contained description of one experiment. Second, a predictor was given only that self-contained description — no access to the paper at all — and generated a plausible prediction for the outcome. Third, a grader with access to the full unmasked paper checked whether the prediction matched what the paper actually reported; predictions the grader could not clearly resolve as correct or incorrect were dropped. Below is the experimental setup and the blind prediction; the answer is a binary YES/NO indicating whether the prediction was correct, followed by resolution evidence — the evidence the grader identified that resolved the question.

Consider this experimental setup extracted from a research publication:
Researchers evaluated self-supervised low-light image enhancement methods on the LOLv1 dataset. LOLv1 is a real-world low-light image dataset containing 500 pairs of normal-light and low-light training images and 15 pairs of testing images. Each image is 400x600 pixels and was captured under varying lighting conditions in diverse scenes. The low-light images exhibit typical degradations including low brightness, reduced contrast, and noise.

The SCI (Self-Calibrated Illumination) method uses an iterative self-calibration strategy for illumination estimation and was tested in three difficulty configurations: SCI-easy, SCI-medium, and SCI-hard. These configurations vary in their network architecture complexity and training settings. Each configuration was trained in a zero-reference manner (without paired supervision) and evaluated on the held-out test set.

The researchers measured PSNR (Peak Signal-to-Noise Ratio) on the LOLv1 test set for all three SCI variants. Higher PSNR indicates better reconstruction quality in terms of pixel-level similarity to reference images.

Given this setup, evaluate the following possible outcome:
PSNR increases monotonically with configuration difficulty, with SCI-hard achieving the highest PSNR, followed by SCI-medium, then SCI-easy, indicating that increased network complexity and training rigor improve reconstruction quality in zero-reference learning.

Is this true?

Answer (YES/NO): NO